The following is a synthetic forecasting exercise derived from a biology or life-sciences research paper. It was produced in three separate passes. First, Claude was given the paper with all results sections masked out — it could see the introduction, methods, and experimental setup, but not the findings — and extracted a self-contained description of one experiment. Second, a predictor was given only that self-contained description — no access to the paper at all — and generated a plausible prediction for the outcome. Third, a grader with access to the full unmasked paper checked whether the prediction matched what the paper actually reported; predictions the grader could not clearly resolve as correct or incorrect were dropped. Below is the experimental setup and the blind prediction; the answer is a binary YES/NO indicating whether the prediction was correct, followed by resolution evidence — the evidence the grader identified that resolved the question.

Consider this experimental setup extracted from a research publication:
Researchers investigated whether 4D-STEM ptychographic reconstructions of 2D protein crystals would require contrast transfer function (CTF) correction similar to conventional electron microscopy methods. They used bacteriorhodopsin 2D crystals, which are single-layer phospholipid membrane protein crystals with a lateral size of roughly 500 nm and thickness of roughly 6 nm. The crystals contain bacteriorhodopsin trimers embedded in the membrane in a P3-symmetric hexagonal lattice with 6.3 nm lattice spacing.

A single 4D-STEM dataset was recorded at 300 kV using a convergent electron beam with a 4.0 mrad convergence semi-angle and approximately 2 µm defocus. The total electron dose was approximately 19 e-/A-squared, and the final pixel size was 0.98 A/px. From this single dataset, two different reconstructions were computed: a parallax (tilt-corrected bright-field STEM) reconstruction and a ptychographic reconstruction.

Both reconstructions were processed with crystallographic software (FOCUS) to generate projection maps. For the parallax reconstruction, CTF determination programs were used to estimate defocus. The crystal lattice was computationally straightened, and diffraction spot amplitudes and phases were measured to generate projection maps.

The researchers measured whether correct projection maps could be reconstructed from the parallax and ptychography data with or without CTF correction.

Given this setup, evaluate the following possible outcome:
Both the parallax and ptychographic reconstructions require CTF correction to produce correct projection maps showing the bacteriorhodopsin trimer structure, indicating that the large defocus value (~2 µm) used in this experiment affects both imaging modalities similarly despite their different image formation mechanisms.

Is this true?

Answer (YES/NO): NO